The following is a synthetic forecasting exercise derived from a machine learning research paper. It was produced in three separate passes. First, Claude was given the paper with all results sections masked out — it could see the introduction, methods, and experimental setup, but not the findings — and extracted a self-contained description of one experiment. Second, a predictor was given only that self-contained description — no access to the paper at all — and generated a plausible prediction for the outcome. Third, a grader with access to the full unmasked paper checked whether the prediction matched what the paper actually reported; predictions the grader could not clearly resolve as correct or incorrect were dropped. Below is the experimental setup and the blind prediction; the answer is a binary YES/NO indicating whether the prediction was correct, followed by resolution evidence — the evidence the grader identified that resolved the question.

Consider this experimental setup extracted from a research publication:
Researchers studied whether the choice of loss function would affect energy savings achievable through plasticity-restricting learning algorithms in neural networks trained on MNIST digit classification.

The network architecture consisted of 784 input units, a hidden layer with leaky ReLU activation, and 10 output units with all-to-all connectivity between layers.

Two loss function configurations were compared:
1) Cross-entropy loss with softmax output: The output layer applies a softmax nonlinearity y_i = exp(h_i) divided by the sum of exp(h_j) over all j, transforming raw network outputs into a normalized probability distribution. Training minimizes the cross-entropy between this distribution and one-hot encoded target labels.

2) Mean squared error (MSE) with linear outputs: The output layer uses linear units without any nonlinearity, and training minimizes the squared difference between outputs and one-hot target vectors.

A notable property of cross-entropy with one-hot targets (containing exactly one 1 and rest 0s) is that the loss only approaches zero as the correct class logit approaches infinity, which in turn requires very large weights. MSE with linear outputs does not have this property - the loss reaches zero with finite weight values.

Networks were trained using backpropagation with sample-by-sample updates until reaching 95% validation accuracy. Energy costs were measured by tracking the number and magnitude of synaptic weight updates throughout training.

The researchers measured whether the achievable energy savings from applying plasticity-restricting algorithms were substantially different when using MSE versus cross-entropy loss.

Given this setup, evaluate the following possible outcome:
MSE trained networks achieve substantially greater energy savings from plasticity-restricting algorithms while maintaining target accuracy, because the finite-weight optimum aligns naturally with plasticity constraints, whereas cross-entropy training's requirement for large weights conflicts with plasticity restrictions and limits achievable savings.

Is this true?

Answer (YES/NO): NO